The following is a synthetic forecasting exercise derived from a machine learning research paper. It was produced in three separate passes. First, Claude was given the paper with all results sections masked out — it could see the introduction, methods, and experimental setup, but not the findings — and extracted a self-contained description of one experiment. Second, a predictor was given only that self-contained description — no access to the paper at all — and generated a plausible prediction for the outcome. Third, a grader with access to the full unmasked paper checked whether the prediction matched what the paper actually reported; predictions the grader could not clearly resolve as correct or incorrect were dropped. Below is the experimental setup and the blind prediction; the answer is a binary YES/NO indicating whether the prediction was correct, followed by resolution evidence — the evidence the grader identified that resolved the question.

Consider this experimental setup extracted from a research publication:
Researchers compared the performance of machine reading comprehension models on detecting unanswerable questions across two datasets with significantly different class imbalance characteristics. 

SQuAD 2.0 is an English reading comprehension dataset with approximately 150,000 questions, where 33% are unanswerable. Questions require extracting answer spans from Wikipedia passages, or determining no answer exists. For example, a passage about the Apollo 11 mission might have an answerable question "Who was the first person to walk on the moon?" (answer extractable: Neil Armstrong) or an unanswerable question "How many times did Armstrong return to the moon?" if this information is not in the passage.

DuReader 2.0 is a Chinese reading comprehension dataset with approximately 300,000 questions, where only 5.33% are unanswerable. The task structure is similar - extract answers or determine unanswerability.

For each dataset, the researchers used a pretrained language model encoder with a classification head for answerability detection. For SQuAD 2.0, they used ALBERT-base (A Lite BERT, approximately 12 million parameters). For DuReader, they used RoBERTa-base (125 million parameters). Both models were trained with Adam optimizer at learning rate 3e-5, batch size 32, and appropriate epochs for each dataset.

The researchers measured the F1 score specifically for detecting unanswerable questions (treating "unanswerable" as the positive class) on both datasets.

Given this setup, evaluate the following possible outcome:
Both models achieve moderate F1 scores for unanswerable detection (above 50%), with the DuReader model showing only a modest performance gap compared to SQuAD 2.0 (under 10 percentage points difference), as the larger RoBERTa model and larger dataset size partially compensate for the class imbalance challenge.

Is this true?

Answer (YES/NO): NO